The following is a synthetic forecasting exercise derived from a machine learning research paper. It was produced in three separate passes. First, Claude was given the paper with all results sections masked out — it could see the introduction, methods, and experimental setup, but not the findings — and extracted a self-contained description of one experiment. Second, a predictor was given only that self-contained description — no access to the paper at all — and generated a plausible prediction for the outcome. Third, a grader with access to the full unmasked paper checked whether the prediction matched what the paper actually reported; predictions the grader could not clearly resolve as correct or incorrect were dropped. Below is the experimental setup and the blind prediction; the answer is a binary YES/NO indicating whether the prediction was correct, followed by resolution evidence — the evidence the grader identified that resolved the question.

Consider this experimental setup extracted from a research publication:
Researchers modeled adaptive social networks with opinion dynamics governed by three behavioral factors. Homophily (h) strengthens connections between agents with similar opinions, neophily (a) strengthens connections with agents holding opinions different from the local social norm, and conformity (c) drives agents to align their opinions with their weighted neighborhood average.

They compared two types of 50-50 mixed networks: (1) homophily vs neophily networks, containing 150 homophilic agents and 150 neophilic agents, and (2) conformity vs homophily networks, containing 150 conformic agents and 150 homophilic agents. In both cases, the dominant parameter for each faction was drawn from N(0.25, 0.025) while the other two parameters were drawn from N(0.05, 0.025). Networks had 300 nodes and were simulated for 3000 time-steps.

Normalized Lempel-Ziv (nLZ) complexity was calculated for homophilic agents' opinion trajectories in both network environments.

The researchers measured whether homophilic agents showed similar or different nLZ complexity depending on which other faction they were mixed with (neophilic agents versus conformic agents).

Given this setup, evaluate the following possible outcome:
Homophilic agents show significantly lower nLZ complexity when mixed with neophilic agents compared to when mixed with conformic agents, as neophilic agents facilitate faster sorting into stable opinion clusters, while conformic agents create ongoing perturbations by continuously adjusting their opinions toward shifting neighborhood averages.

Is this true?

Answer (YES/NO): NO